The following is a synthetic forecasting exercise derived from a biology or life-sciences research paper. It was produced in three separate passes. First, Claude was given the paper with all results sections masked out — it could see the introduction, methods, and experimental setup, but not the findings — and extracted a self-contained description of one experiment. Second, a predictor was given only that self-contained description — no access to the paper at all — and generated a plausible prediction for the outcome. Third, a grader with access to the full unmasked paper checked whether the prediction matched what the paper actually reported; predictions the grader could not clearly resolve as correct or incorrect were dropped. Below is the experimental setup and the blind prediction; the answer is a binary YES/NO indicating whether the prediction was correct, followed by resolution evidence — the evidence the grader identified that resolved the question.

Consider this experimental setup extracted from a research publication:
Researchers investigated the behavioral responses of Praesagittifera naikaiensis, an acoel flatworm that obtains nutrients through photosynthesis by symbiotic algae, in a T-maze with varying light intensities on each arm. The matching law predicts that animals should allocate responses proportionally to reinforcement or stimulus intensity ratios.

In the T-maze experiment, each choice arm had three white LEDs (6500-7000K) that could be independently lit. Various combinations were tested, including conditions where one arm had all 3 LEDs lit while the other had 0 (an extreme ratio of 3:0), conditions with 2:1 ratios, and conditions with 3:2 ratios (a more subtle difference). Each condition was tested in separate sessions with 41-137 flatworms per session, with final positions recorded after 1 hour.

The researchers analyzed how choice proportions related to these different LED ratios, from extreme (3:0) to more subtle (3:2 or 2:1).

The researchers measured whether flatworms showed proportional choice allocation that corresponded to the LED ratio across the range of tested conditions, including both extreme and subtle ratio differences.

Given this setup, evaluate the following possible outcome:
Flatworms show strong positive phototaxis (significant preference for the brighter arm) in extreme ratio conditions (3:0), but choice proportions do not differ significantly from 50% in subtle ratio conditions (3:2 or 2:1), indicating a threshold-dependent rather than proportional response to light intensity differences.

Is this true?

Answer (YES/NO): NO